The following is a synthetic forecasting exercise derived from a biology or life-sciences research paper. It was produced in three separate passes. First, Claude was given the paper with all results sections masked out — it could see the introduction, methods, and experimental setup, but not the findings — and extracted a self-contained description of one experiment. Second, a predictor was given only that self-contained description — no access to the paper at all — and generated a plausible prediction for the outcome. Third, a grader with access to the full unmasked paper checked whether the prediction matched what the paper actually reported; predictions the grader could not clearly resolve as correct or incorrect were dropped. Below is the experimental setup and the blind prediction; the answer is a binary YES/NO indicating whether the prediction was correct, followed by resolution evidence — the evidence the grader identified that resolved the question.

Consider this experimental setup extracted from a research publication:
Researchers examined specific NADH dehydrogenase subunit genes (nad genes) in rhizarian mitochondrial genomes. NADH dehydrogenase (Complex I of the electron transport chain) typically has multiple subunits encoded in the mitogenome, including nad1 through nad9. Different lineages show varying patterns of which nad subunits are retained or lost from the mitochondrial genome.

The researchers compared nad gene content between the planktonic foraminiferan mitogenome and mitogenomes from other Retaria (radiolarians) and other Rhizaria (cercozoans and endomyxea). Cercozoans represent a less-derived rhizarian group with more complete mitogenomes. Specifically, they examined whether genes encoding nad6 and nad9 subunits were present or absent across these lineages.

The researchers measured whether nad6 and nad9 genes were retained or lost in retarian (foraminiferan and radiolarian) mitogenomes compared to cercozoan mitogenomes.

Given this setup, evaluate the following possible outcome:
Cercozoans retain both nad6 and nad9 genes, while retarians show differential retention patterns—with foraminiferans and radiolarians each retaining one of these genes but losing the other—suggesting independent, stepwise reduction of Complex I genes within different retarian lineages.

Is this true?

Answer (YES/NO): NO